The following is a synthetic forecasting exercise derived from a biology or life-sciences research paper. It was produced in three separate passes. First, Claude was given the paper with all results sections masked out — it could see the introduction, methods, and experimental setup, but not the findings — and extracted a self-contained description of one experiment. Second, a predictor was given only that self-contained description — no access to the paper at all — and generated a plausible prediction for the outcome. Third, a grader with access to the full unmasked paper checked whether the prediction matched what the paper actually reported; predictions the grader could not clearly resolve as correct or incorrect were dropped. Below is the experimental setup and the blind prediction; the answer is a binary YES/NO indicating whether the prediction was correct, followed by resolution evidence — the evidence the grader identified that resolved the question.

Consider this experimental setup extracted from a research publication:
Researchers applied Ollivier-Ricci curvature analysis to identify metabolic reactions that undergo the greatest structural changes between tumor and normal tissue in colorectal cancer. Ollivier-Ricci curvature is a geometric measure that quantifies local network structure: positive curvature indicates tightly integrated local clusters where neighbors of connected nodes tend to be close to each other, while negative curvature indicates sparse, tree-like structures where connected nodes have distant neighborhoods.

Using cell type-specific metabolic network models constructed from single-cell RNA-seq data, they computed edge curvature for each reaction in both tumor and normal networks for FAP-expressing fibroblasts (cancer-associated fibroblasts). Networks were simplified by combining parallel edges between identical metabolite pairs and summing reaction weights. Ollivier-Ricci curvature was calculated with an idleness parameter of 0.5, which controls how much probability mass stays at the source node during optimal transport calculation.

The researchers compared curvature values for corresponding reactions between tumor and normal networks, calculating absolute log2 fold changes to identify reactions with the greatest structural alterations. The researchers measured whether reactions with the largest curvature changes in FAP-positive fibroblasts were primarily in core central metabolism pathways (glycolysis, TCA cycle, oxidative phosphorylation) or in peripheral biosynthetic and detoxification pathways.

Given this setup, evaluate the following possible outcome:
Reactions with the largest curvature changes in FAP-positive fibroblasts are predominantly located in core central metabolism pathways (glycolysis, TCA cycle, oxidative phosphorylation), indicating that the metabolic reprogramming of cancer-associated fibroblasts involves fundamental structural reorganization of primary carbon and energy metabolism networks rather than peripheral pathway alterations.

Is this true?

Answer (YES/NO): NO